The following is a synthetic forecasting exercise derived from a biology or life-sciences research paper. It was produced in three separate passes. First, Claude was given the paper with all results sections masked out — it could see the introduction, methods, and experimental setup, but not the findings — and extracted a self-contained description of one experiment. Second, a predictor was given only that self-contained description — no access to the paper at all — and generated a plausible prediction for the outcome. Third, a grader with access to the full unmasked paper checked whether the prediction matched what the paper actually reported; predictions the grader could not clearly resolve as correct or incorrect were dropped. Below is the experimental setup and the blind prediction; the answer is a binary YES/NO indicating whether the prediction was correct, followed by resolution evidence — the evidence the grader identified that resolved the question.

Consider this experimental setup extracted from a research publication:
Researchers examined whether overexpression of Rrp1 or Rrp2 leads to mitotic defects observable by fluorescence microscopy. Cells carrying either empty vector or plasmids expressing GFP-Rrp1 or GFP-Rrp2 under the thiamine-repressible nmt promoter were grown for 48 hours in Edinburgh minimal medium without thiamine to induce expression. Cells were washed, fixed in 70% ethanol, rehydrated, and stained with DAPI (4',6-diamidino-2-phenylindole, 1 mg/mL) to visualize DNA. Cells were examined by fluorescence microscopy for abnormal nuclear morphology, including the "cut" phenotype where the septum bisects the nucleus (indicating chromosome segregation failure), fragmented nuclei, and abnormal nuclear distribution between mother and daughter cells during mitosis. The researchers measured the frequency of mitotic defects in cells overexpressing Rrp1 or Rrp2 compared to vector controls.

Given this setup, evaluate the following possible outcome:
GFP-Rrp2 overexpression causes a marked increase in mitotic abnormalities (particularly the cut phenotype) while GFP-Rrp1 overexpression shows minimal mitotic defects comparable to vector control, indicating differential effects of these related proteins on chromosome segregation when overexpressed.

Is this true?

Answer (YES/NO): NO